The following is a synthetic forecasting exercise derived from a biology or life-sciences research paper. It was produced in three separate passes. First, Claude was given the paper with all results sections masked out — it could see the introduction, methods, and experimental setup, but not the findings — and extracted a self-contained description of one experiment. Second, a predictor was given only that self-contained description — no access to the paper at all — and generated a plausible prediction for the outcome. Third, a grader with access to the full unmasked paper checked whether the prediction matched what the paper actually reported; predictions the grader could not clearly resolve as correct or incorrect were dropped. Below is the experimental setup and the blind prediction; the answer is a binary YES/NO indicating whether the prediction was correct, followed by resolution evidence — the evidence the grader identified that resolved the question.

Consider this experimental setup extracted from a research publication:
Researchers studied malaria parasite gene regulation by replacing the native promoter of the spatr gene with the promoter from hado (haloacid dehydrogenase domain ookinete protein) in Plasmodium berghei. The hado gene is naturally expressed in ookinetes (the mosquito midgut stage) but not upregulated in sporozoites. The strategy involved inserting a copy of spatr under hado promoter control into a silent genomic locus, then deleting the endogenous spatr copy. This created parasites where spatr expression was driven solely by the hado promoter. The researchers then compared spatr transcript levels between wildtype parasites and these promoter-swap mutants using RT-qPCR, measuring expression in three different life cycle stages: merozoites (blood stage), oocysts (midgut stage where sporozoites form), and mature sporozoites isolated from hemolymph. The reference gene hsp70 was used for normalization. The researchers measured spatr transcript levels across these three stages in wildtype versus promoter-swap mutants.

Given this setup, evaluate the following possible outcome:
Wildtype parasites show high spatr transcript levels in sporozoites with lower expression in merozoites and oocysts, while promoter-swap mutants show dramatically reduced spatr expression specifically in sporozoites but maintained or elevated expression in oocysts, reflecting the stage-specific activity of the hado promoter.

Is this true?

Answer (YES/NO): NO